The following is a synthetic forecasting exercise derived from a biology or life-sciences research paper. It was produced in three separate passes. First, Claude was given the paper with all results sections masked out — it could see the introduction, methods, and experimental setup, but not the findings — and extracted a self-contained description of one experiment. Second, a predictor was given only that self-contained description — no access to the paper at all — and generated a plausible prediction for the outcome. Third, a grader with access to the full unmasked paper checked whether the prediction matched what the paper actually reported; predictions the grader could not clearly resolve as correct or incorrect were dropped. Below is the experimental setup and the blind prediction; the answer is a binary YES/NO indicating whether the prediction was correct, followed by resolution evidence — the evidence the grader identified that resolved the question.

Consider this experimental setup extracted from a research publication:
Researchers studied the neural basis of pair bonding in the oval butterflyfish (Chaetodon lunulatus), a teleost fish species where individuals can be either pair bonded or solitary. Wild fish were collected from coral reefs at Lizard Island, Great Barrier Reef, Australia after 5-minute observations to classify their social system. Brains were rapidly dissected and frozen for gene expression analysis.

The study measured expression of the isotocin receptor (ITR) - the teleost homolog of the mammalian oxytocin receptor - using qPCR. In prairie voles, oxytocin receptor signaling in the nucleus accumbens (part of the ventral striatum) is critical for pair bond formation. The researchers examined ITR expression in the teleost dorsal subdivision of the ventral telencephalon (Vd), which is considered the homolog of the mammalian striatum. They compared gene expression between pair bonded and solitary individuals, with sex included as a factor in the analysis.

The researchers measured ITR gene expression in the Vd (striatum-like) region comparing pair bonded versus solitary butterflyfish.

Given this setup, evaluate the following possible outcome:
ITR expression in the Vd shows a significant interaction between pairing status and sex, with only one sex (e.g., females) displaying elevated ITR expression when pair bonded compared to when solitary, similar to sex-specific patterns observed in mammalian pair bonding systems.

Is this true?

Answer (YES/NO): NO